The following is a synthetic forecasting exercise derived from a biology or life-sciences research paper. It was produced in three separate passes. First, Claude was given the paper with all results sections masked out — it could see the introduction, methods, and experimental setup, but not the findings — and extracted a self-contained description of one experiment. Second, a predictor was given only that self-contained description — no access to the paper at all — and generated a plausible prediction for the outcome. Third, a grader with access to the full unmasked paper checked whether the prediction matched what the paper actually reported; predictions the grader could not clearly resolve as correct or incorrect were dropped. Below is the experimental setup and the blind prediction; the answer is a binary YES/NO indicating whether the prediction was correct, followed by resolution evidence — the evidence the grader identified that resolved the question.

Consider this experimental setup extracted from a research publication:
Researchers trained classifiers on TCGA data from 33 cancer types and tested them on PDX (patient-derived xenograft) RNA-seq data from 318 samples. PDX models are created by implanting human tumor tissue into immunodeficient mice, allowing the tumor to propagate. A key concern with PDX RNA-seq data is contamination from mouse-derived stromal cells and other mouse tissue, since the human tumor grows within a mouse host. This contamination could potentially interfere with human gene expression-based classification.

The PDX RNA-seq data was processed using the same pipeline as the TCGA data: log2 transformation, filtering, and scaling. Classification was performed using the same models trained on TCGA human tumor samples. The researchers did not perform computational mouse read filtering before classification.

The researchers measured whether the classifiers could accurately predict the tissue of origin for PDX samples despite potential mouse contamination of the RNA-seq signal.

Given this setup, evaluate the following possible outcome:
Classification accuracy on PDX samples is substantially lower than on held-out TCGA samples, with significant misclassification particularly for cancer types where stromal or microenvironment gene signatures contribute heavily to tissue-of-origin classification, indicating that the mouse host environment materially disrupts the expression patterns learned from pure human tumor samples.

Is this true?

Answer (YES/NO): NO